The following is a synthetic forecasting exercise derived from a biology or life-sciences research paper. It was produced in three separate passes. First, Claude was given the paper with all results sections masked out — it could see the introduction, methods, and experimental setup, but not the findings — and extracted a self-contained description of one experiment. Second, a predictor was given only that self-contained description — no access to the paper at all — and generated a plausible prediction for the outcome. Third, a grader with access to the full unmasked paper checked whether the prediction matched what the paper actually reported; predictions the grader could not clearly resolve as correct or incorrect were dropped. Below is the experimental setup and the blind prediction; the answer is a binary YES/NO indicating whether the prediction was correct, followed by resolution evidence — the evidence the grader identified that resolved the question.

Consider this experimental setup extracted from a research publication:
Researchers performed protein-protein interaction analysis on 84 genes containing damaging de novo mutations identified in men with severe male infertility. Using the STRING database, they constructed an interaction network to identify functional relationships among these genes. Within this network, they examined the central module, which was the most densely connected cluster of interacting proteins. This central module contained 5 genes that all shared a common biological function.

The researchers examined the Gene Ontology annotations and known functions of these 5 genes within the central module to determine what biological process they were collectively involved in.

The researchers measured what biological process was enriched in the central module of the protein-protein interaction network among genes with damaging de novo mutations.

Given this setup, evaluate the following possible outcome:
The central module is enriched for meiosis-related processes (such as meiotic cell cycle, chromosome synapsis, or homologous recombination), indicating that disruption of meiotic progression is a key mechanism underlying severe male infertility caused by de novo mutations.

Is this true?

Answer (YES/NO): NO